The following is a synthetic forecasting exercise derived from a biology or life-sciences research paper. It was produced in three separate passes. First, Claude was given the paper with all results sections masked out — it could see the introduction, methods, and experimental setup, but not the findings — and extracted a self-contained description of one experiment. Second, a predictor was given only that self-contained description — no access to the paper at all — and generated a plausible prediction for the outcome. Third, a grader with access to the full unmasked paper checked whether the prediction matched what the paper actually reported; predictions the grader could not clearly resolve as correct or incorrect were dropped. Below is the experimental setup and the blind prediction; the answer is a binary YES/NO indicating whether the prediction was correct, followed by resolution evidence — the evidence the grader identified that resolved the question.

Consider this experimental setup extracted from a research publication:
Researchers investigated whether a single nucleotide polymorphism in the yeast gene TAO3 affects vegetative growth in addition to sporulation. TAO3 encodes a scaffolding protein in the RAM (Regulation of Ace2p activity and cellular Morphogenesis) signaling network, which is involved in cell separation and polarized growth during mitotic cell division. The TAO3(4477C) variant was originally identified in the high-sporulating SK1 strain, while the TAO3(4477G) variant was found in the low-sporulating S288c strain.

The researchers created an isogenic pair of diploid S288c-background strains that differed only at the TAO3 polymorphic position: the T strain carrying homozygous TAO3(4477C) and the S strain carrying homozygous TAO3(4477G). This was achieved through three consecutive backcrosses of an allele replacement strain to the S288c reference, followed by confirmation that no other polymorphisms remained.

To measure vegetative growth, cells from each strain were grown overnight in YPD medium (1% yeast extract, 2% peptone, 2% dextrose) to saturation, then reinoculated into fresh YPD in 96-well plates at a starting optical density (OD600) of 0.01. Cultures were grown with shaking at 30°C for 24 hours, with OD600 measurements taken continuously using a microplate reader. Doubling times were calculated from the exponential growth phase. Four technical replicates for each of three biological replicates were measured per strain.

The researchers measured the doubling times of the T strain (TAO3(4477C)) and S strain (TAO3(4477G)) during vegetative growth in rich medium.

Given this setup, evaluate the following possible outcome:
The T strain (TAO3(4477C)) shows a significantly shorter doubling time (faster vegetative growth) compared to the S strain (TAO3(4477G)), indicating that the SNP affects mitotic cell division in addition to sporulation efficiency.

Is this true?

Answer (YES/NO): NO